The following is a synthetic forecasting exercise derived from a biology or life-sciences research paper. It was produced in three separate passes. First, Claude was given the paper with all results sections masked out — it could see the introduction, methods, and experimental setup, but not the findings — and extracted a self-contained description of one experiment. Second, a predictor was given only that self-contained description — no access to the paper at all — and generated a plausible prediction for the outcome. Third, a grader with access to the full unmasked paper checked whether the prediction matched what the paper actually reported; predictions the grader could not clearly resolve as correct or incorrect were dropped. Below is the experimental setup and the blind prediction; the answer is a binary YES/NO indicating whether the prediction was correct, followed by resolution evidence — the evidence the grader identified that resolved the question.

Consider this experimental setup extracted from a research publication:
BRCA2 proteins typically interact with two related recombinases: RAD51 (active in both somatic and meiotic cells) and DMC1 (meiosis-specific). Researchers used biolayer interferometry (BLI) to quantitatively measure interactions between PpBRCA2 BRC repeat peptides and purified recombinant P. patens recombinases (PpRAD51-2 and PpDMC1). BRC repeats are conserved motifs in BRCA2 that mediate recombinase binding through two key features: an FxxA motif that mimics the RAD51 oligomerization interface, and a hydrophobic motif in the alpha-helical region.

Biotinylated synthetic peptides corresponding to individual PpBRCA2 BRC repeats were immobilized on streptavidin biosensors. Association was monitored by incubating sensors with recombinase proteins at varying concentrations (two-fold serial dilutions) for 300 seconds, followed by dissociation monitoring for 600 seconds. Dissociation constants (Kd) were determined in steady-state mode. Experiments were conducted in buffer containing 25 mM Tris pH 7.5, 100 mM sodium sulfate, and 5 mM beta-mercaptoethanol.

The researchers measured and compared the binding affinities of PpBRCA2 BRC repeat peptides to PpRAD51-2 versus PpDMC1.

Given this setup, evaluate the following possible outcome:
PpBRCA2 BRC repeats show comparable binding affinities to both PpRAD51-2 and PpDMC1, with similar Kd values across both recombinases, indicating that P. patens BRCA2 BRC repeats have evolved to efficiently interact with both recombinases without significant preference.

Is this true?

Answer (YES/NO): NO